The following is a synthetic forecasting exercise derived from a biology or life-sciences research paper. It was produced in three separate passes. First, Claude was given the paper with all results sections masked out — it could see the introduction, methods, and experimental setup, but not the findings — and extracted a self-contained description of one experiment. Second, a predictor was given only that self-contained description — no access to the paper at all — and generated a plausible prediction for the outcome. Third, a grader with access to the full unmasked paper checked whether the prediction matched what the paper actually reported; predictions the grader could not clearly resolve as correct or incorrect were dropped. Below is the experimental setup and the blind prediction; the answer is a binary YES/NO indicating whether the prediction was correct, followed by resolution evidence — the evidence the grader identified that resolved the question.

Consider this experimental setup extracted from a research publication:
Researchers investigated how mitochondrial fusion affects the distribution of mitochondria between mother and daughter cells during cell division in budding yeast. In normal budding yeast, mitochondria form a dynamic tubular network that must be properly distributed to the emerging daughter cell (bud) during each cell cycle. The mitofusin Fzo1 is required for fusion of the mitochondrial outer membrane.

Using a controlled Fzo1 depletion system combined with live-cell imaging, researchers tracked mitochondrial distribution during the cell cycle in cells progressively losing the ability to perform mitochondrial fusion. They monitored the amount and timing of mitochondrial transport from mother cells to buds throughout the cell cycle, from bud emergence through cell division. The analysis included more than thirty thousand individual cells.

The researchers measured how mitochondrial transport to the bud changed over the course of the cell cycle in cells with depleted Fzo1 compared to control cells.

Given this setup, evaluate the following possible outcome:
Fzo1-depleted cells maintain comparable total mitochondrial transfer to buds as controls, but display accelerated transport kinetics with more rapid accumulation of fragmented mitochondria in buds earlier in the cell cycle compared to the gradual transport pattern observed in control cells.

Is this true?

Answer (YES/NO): NO